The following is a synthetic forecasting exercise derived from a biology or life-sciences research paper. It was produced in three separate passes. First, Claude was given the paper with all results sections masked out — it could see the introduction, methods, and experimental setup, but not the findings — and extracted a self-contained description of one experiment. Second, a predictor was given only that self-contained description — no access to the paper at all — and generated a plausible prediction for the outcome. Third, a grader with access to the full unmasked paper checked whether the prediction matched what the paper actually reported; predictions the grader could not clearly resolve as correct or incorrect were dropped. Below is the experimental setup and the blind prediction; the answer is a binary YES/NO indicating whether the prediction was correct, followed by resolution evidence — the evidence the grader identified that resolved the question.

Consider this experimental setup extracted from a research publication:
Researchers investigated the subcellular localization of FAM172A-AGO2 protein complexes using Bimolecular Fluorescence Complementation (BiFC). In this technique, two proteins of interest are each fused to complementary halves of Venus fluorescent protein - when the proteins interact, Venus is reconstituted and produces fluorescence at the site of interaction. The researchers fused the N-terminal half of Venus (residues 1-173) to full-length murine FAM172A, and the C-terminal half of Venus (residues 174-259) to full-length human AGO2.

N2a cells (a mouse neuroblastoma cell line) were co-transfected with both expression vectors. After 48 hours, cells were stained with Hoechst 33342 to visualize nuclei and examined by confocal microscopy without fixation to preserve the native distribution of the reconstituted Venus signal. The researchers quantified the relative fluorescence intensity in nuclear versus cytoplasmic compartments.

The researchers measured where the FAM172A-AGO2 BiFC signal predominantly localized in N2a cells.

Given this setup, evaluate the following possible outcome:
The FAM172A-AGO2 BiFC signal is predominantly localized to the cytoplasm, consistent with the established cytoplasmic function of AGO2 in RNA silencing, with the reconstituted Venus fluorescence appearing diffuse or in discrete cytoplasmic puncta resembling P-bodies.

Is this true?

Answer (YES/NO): YES